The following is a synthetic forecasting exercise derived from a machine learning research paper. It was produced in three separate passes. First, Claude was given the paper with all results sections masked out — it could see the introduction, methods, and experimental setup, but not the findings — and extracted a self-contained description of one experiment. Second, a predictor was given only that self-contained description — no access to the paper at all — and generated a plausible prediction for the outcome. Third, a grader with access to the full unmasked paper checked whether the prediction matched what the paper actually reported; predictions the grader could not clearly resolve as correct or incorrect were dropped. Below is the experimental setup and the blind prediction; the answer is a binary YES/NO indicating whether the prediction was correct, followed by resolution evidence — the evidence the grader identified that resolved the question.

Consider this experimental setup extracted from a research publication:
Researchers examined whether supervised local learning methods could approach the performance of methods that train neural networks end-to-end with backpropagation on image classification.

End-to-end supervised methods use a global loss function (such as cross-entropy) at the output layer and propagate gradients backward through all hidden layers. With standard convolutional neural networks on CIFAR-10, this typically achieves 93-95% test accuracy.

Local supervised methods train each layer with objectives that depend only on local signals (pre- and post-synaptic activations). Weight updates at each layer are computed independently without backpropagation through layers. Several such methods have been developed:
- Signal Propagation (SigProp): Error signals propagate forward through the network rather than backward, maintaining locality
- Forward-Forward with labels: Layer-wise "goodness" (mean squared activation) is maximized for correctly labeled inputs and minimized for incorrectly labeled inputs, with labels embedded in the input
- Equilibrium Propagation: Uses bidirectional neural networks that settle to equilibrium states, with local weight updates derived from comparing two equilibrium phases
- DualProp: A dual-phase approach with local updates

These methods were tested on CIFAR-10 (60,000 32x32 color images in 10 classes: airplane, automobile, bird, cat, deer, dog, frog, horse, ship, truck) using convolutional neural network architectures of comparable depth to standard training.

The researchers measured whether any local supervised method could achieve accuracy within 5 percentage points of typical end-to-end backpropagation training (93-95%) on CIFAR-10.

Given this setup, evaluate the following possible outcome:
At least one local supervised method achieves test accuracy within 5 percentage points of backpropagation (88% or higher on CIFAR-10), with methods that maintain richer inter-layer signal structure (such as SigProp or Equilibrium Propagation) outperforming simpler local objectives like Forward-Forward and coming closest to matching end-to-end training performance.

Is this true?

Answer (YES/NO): NO